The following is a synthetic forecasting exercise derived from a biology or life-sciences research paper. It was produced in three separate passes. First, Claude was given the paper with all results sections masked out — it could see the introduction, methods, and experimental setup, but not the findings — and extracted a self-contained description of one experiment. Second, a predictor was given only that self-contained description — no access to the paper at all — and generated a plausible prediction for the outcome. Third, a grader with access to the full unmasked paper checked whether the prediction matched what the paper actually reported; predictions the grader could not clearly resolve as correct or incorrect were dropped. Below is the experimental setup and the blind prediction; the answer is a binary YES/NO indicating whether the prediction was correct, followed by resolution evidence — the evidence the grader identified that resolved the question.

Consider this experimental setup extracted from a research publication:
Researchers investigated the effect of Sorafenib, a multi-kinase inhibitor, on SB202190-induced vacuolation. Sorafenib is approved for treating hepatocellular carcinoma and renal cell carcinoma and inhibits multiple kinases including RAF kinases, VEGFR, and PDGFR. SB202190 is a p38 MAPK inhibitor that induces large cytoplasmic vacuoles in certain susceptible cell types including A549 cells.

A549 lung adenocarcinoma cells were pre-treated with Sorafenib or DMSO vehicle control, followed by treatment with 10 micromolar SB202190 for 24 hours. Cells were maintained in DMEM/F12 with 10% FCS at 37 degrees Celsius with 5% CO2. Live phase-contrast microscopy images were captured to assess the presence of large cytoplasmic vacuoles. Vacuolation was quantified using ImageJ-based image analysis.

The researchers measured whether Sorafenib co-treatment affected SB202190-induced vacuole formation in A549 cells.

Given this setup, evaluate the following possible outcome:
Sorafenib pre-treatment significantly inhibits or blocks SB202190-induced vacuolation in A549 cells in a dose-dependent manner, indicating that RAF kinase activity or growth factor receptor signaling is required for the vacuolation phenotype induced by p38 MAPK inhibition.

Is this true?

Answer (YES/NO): NO